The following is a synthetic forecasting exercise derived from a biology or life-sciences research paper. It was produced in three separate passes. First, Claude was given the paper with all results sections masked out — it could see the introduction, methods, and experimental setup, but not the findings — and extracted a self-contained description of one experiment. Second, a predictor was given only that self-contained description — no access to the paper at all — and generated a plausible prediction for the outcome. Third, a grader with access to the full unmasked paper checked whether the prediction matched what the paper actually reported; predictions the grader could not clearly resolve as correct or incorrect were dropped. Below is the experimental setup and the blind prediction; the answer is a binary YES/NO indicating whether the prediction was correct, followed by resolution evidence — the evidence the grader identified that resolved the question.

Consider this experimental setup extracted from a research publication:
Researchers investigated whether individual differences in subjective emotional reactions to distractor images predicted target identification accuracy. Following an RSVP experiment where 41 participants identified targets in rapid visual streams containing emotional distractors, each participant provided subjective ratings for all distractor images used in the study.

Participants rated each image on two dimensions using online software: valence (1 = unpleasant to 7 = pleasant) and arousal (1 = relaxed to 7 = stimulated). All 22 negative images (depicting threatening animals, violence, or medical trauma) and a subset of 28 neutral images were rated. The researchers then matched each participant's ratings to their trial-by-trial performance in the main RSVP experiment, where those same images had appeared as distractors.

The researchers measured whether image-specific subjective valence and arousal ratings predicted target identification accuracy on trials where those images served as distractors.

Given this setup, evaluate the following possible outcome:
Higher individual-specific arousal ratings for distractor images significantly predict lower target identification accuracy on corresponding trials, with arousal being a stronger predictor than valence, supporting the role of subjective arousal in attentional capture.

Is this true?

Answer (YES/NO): NO